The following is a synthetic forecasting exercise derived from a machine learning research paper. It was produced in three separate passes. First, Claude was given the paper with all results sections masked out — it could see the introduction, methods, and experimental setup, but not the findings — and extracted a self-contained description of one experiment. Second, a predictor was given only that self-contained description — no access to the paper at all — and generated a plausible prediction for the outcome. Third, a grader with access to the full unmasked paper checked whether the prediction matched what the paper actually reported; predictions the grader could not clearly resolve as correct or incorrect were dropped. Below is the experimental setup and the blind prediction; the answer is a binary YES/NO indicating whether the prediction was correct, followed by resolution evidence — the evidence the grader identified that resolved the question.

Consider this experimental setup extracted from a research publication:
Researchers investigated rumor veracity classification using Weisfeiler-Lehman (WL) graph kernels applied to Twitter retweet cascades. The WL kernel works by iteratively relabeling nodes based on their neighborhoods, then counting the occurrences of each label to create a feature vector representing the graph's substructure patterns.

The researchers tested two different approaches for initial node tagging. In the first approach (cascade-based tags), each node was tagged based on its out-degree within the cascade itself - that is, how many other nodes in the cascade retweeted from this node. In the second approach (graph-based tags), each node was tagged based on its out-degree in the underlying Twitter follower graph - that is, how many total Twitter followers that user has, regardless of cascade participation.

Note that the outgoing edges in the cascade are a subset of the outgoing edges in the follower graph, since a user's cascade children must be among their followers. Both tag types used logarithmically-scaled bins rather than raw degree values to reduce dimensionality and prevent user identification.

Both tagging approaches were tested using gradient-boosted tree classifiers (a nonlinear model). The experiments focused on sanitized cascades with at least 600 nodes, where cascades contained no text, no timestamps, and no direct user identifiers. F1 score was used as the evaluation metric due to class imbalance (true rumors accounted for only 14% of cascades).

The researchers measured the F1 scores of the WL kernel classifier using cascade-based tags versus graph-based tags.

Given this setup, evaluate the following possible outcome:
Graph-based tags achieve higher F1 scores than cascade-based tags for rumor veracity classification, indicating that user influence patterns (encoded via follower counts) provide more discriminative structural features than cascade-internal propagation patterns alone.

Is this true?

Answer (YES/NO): YES